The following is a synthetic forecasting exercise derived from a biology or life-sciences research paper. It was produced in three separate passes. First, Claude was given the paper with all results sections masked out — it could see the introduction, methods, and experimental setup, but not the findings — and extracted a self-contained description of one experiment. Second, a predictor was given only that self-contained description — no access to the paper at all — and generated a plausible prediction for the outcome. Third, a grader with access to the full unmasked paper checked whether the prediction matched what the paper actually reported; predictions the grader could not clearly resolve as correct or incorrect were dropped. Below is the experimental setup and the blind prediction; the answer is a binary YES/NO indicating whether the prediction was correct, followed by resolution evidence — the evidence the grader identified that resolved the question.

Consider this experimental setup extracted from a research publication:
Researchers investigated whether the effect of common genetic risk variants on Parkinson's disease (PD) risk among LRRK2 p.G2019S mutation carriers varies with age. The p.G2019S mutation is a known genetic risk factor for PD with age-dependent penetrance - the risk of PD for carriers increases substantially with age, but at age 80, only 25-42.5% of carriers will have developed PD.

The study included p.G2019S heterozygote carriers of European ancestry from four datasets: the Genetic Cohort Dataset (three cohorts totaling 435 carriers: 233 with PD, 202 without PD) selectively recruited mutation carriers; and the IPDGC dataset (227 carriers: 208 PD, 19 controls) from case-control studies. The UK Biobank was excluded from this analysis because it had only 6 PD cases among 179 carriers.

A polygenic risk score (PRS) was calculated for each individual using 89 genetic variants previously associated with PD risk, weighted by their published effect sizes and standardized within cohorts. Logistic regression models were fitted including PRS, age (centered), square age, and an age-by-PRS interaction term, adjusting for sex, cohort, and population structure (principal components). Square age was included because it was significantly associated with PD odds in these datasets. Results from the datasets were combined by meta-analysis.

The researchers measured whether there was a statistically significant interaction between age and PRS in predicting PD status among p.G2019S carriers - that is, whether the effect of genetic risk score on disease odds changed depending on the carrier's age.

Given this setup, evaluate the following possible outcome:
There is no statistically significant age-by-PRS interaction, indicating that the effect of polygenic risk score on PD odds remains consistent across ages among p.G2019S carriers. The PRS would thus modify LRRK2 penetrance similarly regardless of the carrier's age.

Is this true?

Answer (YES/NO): NO